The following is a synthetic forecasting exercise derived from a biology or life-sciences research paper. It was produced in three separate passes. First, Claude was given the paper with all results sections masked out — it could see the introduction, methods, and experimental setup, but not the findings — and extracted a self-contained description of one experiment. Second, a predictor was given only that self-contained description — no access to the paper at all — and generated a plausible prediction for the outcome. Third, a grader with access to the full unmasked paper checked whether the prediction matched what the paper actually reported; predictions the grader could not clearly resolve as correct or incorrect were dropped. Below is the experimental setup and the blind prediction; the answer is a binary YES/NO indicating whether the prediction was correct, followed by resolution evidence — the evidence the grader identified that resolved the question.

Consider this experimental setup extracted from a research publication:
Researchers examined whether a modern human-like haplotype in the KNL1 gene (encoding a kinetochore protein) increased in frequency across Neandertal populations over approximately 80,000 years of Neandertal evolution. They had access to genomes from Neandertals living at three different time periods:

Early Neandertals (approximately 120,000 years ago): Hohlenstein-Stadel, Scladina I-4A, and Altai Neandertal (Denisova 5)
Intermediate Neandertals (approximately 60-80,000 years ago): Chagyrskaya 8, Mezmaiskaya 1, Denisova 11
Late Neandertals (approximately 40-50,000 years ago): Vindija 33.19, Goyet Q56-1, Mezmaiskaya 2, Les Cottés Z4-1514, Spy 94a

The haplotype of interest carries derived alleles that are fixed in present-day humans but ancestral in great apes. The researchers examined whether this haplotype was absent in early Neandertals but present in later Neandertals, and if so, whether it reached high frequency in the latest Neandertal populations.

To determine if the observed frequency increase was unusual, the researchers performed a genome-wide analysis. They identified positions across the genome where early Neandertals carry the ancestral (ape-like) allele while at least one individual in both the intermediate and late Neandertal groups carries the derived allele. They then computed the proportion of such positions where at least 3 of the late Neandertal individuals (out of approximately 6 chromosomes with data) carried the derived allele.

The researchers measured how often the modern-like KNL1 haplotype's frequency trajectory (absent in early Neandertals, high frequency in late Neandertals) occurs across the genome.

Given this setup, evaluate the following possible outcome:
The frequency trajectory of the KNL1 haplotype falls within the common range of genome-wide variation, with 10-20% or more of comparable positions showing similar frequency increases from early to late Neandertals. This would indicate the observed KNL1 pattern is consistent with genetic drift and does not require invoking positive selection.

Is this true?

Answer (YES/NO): YES